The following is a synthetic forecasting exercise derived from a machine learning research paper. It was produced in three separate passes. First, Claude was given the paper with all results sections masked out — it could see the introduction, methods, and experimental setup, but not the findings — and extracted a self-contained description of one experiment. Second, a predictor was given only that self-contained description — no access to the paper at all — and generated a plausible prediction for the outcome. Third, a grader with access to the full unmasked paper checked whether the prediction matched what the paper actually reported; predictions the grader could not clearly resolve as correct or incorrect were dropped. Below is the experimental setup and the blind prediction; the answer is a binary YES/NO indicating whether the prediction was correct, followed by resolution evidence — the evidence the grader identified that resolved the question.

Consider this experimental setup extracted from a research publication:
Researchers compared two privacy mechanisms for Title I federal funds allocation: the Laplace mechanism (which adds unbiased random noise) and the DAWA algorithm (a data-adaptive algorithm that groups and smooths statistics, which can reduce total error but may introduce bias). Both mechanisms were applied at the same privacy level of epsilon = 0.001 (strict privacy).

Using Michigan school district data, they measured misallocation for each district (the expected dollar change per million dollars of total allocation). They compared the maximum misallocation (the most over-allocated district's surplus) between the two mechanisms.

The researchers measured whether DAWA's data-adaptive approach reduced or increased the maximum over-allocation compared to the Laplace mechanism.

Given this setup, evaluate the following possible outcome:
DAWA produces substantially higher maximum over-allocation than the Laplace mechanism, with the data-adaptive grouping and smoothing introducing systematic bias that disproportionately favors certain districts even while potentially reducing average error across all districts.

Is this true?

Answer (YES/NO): YES